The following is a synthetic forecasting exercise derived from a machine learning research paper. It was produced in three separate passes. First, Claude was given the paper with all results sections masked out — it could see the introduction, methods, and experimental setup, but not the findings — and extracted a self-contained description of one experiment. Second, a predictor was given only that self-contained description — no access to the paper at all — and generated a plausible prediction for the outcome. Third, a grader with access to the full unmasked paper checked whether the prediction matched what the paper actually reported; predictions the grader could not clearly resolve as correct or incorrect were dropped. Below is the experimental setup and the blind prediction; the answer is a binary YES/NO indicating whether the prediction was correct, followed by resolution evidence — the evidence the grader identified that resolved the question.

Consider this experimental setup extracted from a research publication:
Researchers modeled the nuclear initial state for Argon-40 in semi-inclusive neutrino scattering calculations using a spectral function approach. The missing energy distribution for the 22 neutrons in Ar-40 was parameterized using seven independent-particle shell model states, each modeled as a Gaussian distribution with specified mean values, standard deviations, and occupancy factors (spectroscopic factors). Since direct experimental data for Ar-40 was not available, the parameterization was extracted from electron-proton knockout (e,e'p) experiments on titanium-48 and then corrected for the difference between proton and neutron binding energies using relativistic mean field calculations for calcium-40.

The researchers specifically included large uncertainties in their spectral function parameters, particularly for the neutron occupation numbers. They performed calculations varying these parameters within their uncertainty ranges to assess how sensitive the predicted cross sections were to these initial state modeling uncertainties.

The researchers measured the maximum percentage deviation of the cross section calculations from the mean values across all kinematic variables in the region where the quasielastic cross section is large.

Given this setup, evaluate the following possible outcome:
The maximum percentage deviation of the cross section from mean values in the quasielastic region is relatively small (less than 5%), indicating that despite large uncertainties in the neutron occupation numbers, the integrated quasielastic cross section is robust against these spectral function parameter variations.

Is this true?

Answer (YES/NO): NO